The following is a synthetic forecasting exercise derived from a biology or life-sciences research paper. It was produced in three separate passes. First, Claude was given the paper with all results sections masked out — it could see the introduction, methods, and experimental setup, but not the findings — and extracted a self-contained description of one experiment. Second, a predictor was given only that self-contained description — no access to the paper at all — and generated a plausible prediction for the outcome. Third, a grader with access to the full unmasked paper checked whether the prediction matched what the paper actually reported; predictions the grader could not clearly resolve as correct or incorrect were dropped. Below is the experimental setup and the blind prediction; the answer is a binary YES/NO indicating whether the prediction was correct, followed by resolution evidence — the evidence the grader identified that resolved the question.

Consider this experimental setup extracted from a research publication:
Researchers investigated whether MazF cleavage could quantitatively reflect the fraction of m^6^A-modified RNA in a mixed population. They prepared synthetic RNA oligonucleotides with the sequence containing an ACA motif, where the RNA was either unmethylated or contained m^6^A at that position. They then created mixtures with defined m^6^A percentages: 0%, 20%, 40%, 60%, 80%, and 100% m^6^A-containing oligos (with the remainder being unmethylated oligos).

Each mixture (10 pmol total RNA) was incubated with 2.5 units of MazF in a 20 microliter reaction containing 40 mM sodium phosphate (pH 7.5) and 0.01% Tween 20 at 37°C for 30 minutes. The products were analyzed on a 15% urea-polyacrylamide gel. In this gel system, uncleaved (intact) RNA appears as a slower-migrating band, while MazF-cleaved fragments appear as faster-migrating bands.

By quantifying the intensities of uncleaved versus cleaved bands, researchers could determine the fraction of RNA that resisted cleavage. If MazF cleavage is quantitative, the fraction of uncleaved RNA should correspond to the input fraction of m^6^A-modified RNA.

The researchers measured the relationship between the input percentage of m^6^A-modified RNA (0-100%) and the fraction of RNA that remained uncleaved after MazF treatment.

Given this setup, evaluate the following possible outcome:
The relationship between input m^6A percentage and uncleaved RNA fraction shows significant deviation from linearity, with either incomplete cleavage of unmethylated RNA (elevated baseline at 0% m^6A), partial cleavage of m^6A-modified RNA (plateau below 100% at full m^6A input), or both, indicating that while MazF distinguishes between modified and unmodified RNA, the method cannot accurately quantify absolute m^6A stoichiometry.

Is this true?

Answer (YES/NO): NO